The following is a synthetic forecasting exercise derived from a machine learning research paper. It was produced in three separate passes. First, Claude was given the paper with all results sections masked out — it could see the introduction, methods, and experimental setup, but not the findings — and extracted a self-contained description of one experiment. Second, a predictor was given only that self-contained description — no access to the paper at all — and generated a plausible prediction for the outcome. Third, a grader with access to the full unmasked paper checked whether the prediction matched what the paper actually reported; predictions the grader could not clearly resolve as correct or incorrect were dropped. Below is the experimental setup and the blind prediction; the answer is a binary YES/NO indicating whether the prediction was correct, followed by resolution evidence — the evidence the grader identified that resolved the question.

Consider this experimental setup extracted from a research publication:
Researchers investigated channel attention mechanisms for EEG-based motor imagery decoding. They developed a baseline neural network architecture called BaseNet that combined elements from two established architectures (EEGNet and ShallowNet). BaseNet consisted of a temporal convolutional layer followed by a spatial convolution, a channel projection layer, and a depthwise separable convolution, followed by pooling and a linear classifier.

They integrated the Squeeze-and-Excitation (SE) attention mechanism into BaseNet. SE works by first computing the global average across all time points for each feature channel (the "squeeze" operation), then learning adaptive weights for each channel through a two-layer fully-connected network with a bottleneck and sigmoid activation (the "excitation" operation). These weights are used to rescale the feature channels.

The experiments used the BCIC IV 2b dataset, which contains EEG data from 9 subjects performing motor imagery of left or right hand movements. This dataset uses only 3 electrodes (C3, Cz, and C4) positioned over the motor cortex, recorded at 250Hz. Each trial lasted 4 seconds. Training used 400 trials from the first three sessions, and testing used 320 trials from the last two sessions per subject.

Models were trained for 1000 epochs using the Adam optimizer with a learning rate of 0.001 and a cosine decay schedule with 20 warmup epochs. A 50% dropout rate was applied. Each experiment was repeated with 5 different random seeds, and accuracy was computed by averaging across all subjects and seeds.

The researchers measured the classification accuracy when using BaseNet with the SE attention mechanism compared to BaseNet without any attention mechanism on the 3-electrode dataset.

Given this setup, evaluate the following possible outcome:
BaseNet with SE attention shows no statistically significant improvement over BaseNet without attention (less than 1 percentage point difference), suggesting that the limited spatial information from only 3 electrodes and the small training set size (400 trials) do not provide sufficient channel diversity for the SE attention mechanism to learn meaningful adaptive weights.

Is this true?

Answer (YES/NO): NO